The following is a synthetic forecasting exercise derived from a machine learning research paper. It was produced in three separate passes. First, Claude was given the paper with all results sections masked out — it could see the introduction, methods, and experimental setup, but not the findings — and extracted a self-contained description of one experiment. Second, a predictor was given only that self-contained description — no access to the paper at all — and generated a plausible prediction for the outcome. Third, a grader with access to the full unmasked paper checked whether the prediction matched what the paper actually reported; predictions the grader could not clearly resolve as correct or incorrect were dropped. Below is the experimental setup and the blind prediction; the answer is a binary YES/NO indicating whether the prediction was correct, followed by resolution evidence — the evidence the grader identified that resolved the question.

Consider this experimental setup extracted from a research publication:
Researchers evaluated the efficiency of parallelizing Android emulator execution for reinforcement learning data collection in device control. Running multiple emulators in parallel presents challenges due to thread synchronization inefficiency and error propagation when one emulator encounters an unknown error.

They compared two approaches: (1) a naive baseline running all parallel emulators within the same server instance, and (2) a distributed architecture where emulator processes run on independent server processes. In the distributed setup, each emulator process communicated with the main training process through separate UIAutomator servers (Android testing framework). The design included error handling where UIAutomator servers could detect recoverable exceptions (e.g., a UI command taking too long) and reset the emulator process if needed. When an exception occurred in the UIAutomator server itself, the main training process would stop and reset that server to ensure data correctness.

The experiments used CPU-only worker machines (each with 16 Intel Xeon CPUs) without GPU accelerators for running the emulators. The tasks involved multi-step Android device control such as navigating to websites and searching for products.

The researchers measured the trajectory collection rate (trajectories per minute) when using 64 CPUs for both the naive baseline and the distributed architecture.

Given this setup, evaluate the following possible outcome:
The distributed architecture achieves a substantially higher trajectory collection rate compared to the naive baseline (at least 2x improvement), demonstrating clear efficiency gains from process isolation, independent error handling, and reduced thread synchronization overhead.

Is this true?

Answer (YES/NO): YES